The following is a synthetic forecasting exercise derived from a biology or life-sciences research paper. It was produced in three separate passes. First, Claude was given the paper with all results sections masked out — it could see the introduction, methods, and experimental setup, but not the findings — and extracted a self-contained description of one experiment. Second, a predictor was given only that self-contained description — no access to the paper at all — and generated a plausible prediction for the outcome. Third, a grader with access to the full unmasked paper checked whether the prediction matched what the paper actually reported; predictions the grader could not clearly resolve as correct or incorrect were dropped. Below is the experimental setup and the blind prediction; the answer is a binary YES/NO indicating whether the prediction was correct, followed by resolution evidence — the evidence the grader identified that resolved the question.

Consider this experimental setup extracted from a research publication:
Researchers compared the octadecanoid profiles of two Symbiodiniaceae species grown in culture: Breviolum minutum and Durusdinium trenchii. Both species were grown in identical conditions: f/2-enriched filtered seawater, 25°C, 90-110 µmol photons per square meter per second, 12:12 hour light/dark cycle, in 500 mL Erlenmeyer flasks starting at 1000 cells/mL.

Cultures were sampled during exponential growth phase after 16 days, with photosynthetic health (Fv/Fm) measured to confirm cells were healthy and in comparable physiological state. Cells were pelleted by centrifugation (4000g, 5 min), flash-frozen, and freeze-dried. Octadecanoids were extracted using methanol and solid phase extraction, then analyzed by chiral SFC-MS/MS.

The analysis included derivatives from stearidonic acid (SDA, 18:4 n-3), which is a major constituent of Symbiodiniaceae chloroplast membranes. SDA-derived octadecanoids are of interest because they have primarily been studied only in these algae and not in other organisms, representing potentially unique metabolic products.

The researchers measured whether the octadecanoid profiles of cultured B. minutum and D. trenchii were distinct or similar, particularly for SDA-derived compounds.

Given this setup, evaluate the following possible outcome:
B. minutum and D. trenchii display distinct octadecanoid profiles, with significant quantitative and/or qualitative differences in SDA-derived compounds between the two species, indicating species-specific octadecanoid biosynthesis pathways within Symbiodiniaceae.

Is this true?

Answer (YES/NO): NO